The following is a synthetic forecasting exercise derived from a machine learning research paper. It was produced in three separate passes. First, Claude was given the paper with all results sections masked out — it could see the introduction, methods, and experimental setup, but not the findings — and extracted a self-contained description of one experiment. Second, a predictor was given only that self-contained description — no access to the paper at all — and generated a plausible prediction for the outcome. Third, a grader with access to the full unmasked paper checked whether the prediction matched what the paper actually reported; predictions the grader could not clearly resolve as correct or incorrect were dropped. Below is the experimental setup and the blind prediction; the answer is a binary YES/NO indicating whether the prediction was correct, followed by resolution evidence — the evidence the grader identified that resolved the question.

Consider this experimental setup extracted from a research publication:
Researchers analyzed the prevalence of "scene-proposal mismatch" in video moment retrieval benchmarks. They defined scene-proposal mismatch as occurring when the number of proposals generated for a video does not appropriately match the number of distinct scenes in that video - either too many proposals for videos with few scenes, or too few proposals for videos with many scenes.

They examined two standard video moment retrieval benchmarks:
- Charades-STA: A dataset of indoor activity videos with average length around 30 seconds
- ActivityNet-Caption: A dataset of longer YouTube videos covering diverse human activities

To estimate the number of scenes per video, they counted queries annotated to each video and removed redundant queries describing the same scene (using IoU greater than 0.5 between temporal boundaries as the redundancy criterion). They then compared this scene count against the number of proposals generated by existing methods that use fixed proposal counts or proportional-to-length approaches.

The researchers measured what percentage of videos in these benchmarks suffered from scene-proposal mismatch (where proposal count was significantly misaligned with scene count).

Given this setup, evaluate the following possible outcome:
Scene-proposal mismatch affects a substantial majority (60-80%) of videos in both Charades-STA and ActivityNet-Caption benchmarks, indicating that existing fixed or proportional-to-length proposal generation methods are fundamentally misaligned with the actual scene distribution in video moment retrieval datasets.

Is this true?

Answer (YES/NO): NO